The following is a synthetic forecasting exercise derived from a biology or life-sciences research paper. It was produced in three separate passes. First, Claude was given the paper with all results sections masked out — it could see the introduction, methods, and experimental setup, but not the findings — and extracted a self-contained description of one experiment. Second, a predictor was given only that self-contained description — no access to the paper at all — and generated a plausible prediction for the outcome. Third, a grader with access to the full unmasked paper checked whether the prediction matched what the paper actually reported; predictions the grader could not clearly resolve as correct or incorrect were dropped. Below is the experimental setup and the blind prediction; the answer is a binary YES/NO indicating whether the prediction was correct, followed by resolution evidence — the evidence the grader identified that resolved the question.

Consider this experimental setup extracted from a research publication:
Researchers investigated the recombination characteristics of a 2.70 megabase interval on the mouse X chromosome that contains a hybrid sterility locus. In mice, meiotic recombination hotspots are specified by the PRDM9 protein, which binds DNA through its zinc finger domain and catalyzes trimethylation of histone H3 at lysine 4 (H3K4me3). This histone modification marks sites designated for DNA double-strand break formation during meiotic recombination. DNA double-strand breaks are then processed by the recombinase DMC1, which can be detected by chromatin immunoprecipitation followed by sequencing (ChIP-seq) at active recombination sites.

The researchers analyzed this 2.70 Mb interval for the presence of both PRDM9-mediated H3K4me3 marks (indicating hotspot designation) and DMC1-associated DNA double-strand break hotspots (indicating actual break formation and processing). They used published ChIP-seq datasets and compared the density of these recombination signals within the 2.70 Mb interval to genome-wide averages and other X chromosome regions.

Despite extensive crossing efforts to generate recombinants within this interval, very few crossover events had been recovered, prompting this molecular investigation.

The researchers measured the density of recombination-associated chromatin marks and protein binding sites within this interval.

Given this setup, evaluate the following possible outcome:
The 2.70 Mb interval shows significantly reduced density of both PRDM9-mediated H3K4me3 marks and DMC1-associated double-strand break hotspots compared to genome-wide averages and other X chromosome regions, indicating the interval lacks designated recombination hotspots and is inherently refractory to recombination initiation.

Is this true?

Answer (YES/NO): YES